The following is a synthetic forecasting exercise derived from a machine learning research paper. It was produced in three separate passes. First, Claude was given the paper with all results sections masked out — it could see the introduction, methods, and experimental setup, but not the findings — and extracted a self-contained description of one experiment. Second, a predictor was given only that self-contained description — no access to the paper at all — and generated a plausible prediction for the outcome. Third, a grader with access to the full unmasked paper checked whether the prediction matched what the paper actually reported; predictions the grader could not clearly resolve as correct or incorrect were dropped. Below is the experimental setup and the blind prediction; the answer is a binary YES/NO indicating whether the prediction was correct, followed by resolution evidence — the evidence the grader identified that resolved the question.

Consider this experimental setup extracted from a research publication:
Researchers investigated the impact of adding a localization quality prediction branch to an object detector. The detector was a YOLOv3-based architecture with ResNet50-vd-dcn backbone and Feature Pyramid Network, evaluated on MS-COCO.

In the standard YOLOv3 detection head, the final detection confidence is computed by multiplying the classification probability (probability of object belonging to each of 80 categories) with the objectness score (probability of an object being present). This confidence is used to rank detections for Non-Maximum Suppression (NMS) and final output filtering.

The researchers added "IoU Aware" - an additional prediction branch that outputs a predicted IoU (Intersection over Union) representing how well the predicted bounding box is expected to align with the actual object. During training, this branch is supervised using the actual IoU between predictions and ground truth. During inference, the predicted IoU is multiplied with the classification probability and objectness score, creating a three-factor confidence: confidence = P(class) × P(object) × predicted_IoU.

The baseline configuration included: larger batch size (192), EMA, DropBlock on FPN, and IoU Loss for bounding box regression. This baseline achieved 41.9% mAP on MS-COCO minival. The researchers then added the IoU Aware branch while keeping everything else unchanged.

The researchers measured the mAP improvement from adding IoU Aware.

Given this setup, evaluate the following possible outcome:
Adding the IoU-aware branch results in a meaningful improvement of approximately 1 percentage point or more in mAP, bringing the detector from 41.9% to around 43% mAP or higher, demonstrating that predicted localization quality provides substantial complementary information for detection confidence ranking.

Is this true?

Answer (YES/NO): NO